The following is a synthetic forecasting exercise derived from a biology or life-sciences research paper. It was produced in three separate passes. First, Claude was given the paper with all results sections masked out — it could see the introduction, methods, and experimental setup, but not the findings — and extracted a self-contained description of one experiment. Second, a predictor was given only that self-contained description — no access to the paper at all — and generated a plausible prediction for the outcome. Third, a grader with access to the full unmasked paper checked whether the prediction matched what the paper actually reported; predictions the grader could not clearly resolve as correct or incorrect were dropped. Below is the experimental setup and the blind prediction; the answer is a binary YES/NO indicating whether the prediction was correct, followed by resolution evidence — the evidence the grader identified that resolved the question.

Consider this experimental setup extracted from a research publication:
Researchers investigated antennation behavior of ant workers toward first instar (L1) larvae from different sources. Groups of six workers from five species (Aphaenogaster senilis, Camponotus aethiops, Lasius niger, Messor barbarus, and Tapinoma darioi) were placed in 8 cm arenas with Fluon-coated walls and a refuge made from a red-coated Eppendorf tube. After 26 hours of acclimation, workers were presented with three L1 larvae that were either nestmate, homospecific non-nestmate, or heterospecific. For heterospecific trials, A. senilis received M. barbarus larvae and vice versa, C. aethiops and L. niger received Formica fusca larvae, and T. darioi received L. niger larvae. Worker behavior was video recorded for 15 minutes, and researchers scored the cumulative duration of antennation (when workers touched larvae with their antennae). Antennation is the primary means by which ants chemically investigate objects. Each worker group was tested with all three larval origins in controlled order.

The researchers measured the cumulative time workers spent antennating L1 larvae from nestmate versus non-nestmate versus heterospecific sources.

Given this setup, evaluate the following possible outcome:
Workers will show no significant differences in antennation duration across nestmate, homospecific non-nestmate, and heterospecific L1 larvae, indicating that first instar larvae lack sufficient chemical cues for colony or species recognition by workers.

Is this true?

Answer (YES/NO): NO